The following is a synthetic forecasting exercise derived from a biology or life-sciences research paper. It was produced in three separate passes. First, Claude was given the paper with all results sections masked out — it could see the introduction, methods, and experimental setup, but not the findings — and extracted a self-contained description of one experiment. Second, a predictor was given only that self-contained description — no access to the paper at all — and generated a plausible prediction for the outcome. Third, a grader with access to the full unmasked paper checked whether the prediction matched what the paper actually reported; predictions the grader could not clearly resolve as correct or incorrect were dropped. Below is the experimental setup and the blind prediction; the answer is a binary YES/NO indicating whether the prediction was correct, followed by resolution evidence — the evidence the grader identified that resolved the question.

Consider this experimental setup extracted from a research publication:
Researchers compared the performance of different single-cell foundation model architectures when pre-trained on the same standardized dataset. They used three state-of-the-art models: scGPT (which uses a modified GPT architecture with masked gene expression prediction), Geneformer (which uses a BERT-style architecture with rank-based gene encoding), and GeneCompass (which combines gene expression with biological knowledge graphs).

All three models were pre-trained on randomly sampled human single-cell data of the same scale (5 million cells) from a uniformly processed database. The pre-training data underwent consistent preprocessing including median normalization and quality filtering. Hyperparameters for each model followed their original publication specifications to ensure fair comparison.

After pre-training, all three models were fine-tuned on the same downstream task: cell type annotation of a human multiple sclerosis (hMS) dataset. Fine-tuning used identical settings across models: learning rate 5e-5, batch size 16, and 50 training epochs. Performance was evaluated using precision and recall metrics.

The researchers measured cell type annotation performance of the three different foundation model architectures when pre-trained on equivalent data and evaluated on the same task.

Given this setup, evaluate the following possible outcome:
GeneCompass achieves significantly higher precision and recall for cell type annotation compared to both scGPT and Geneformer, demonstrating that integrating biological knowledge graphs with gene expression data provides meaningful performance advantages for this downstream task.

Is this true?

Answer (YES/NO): NO